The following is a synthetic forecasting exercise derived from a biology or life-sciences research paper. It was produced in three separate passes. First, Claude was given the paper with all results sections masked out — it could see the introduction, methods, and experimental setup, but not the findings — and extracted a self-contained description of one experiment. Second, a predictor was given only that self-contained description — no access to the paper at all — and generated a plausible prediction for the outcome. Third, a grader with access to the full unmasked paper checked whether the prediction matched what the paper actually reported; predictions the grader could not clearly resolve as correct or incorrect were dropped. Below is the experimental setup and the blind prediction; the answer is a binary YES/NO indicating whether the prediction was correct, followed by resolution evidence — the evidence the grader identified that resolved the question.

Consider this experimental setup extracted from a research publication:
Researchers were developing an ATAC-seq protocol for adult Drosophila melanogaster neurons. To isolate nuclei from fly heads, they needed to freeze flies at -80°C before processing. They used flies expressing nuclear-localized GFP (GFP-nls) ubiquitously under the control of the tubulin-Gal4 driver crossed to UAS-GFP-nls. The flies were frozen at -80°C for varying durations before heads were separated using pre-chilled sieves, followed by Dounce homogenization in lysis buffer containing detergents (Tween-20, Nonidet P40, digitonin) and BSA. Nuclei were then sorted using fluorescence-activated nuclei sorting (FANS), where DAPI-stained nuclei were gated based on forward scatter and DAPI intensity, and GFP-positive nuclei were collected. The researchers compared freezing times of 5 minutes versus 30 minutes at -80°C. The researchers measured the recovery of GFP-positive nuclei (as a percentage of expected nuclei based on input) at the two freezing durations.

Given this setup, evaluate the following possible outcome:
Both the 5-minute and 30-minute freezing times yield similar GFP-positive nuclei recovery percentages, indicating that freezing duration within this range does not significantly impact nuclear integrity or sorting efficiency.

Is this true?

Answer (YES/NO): NO